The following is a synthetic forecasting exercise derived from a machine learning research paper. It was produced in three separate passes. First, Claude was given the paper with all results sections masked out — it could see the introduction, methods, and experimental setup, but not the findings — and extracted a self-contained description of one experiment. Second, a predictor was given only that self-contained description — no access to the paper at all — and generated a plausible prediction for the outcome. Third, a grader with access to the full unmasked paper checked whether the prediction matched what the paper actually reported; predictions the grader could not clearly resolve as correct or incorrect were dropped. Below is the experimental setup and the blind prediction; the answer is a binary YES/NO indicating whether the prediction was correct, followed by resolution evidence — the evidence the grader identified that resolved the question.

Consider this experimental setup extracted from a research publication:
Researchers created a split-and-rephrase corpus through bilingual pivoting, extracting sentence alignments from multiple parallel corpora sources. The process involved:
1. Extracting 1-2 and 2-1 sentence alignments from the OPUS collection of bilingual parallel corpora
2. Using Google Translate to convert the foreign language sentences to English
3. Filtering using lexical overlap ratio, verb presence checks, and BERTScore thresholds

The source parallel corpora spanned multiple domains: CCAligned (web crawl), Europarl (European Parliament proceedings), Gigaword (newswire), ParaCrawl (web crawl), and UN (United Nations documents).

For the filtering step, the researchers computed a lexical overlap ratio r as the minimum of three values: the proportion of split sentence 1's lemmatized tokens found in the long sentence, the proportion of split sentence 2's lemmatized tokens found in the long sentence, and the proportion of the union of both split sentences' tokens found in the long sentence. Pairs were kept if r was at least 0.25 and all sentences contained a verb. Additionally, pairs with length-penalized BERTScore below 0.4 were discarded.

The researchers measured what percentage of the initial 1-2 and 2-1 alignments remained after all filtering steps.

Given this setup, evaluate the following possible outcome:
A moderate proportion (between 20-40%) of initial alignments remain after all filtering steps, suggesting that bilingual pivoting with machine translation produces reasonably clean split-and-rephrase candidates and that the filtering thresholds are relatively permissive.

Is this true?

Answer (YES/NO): YES